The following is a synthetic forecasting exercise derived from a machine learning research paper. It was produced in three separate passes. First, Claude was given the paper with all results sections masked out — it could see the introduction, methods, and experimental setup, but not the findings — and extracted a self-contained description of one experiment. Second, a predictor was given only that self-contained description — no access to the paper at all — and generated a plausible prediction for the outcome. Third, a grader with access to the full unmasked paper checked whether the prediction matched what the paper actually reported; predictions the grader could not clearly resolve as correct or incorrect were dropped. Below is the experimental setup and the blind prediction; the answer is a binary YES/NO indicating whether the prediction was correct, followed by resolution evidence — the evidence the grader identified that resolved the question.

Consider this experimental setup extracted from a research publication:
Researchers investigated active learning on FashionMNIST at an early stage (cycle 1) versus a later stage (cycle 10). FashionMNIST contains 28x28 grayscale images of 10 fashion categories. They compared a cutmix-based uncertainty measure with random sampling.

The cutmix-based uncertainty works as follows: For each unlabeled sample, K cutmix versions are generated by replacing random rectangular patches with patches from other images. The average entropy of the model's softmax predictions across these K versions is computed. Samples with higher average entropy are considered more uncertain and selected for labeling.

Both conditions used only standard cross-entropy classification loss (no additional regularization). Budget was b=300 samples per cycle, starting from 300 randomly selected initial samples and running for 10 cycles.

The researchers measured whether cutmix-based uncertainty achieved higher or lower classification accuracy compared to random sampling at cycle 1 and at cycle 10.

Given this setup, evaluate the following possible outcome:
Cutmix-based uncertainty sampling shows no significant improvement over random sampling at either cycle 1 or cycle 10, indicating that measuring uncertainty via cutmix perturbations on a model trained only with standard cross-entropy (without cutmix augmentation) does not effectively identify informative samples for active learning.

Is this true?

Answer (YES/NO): YES